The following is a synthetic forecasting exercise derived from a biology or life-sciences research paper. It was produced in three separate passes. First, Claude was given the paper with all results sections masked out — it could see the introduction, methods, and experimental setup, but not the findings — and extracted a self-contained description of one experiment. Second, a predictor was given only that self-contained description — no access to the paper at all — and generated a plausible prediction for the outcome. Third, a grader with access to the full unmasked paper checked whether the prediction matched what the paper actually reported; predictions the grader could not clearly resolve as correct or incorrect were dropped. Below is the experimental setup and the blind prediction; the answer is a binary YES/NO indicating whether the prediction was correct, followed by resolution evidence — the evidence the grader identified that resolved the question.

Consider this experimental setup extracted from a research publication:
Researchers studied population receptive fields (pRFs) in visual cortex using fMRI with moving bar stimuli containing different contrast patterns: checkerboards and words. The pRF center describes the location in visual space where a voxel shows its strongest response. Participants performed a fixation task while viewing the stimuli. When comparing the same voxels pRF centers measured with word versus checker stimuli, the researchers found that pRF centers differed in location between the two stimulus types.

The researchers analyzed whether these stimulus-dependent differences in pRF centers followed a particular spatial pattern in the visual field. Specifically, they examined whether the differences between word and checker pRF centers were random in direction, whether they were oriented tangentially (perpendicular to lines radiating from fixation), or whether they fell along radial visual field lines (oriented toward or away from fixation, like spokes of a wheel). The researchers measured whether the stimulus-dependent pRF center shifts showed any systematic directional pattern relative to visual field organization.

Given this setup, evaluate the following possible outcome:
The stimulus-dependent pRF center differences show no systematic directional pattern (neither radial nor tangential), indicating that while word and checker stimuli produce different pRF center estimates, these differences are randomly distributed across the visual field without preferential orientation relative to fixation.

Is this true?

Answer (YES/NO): NO